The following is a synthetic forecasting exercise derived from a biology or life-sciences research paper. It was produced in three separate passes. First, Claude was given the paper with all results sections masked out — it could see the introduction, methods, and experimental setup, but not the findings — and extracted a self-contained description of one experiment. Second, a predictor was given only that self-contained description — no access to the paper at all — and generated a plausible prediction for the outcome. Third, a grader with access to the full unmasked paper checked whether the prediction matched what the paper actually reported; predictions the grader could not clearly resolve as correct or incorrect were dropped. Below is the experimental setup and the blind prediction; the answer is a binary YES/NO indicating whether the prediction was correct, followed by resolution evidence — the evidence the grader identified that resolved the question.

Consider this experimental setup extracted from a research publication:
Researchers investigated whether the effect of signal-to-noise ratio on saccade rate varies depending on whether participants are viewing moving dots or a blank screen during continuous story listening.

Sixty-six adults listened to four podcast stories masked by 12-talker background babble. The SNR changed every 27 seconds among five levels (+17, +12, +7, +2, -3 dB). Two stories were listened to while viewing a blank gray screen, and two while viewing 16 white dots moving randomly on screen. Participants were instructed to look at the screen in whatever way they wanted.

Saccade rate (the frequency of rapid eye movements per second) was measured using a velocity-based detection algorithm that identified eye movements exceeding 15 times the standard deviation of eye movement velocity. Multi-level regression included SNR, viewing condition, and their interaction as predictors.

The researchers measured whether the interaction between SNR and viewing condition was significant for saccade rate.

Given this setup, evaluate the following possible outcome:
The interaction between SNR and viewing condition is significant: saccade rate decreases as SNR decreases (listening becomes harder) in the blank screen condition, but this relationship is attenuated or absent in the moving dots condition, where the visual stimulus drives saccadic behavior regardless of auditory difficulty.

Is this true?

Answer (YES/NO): NO